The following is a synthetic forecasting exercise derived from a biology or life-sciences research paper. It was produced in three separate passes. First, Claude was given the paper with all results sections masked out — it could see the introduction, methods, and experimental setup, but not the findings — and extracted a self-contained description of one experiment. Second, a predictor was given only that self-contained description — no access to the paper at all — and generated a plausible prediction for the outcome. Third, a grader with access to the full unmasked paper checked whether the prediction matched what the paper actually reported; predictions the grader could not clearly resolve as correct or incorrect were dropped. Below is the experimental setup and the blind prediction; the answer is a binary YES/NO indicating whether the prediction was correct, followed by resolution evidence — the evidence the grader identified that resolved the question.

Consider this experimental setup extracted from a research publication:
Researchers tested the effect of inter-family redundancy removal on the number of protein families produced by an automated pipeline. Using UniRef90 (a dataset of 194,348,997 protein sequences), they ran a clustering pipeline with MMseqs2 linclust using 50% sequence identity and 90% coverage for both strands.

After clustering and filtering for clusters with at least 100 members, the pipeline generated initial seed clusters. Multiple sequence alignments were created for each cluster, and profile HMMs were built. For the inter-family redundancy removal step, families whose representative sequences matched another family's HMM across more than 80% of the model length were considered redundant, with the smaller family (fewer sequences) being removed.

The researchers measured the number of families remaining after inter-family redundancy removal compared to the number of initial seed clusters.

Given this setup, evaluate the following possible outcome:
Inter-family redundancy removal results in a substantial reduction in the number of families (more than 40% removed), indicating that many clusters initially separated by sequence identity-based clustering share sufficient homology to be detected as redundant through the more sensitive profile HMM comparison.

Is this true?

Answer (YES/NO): YES